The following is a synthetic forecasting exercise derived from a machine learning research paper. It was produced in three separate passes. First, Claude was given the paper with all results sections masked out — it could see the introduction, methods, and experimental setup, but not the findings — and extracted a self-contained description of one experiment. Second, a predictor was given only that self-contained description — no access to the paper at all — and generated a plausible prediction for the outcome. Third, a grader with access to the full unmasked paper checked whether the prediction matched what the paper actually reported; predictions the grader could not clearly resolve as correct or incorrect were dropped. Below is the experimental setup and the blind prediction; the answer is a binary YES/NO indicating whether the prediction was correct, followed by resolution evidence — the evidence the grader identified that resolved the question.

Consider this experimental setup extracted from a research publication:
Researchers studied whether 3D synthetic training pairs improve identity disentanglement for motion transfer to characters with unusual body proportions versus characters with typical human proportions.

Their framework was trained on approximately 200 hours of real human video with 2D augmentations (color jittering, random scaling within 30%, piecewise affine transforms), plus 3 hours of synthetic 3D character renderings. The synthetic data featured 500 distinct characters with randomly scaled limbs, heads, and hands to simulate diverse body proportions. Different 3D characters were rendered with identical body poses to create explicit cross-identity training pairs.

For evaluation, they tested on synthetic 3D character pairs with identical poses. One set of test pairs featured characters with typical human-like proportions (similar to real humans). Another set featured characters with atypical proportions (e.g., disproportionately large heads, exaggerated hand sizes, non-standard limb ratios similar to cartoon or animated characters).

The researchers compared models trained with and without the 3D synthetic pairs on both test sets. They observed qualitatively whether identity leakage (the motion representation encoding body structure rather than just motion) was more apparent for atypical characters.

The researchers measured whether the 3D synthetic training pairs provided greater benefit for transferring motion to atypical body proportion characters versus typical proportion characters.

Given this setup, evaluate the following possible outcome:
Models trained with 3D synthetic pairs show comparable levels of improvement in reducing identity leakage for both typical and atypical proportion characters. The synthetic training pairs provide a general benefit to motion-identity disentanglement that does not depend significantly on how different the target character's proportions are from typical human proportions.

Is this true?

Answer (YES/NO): NO